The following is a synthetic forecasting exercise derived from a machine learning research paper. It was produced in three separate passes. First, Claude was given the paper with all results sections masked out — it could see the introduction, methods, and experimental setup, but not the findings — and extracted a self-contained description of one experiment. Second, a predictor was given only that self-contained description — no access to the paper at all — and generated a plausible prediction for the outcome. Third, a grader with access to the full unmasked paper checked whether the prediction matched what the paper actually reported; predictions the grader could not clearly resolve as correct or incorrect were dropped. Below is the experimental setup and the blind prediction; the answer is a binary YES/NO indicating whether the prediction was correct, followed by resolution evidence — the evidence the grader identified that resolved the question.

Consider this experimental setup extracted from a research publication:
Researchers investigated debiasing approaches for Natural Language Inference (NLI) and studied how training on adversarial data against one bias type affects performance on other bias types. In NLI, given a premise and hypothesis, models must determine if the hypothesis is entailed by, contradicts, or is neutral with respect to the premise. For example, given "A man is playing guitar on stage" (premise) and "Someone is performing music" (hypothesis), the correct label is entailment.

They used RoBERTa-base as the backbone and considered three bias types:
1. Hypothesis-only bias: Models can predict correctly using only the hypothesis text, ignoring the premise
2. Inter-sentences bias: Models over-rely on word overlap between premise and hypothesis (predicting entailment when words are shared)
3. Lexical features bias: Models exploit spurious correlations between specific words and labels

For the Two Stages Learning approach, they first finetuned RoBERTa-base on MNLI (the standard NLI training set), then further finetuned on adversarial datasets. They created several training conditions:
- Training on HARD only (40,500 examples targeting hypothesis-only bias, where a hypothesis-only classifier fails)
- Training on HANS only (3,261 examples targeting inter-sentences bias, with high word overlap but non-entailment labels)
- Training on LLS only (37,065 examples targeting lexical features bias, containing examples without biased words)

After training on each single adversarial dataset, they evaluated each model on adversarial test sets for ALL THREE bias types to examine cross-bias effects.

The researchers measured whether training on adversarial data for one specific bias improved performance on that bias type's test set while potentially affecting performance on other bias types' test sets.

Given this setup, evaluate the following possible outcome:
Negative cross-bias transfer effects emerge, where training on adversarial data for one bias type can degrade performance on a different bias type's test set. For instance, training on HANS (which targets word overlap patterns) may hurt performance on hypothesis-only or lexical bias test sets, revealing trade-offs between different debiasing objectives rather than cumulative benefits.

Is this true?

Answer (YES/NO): YES